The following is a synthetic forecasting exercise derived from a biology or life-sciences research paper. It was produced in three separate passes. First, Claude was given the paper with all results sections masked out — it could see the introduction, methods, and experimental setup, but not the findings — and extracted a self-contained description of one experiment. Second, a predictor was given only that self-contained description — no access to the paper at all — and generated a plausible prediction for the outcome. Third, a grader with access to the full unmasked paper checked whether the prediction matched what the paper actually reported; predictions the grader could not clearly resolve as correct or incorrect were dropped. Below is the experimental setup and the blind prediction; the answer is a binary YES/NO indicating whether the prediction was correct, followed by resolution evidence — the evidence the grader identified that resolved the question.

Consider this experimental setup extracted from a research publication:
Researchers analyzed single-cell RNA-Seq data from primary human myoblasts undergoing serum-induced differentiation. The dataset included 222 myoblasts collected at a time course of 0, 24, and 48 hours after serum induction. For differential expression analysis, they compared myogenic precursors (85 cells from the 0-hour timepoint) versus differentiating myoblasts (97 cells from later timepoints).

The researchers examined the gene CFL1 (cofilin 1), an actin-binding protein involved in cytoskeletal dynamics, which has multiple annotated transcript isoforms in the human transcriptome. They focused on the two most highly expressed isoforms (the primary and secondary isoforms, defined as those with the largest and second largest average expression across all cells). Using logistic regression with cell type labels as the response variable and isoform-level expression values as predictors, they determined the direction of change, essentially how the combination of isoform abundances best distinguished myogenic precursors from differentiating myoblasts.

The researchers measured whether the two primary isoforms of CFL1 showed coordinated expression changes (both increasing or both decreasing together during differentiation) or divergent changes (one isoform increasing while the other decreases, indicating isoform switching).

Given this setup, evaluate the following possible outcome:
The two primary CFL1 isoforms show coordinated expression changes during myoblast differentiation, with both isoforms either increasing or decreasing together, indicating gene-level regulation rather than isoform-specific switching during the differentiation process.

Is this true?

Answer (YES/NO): NO